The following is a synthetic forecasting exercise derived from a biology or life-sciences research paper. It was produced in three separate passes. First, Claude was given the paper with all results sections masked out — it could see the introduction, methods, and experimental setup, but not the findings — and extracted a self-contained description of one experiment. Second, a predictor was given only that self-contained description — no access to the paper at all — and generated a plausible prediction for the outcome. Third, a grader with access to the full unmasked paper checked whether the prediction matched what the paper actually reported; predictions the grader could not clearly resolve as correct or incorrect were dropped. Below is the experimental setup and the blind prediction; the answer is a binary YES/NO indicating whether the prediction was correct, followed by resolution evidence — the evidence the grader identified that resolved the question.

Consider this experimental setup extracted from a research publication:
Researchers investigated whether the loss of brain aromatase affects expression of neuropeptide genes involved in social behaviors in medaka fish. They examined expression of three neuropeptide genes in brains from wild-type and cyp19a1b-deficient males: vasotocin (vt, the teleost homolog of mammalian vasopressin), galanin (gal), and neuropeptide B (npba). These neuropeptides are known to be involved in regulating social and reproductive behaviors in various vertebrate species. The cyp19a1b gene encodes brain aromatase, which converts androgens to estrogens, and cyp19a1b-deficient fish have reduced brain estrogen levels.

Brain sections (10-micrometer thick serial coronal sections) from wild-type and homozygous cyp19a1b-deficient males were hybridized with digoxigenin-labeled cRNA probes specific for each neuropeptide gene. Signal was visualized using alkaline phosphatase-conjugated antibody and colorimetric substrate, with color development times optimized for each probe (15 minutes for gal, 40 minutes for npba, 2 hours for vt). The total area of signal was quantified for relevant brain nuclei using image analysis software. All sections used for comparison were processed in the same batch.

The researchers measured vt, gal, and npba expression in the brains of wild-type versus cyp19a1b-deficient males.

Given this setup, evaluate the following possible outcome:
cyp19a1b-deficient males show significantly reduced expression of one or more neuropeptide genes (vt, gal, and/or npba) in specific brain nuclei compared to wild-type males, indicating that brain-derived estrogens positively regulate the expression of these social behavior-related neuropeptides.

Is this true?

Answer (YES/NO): YES